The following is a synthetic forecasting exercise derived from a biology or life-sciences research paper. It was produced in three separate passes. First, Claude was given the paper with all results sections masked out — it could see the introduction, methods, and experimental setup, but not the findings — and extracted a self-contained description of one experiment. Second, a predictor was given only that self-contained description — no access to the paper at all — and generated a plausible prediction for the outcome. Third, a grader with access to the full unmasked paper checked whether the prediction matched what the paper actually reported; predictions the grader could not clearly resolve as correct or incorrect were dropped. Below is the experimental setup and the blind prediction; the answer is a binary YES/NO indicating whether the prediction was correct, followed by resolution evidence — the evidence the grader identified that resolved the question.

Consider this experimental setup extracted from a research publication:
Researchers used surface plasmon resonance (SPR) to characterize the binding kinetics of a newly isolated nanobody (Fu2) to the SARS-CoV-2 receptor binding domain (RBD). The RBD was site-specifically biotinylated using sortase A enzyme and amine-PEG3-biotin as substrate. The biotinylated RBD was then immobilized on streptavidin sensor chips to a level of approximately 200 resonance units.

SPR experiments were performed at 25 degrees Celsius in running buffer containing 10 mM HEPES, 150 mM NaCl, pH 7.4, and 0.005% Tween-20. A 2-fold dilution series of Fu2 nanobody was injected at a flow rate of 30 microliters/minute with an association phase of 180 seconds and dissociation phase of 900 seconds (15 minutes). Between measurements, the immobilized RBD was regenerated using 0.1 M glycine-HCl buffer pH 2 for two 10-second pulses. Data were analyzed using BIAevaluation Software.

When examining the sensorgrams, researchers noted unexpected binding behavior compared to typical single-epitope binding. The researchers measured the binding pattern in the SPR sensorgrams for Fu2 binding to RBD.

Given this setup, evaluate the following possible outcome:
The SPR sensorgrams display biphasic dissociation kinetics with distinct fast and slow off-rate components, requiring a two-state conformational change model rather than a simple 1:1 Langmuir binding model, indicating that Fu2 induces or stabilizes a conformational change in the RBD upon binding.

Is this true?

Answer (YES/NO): NO